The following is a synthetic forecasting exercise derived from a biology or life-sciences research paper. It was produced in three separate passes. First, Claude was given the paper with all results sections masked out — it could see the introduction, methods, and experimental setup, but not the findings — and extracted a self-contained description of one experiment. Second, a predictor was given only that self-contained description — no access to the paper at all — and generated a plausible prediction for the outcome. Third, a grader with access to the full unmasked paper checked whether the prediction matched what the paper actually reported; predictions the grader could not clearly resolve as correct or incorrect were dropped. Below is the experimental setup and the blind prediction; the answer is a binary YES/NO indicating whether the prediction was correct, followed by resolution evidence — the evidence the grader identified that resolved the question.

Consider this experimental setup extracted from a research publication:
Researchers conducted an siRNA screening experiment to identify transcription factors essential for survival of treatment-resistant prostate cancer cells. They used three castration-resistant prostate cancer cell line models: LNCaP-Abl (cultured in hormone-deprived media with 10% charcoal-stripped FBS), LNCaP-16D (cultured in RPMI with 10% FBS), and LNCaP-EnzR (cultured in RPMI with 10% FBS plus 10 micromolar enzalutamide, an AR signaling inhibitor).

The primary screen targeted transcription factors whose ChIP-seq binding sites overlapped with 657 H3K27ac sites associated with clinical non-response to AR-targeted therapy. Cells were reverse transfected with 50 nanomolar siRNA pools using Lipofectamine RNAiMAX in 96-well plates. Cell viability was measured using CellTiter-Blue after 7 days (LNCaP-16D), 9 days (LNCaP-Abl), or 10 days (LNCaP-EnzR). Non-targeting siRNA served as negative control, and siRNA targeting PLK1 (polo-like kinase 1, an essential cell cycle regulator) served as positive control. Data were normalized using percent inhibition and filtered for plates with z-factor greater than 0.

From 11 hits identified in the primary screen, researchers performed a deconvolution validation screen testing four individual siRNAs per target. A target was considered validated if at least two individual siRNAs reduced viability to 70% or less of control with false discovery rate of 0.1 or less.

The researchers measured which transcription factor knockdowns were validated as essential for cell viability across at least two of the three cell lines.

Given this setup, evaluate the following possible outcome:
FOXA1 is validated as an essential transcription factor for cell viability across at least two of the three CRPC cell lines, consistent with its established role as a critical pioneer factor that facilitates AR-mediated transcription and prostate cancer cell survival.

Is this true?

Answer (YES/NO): YES